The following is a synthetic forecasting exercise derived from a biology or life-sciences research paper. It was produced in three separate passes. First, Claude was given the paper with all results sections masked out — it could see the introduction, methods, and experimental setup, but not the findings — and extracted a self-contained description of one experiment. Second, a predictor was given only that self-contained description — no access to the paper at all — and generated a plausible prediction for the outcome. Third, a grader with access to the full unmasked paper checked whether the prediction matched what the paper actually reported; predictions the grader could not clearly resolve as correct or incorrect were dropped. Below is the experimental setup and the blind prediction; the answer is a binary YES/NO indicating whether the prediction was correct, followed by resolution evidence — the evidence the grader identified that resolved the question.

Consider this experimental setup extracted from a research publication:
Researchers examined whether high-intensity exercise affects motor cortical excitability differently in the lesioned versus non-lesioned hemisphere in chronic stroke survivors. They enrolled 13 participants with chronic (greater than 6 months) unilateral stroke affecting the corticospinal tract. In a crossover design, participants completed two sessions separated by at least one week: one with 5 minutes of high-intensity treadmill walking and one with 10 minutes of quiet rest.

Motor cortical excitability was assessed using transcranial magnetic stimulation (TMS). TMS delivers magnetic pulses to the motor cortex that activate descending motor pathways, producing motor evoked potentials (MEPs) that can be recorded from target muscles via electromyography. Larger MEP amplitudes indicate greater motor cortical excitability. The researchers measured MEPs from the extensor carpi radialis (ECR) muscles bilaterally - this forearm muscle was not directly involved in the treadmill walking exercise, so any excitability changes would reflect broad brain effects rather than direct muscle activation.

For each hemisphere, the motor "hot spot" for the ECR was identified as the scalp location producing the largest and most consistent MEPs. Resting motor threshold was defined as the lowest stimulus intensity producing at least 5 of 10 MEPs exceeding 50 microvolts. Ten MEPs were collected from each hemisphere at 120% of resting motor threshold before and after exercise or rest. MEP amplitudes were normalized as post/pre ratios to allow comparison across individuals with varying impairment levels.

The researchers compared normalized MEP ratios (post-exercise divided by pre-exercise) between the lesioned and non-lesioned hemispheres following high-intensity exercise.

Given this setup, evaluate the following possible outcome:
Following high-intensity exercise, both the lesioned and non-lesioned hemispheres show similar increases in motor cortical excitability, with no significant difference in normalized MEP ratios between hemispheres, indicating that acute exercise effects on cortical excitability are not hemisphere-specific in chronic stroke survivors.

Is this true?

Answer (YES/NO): NO